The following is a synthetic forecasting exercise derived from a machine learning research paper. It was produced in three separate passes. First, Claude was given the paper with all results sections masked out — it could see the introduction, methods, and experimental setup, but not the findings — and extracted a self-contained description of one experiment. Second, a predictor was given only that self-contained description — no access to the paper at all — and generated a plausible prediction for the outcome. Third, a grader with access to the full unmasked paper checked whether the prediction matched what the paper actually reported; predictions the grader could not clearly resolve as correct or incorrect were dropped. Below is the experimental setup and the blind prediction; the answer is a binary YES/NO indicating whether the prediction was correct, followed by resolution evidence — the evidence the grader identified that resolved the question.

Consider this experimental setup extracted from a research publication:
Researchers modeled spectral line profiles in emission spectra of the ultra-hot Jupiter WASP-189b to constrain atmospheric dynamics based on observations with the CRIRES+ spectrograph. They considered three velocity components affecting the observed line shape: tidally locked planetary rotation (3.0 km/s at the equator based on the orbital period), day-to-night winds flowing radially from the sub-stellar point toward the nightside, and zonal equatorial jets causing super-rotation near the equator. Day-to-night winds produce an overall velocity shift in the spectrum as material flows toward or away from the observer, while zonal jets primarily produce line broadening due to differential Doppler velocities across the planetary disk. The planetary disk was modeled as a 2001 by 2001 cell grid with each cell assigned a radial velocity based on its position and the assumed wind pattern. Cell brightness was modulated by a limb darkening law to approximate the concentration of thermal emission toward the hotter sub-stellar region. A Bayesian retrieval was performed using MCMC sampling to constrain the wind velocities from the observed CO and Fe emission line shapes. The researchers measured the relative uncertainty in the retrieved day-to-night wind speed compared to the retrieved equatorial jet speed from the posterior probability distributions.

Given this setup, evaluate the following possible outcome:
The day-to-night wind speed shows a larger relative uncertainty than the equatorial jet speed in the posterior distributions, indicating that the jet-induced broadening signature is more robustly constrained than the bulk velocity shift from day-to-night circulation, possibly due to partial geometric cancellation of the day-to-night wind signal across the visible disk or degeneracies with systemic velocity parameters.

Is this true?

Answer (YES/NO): NO